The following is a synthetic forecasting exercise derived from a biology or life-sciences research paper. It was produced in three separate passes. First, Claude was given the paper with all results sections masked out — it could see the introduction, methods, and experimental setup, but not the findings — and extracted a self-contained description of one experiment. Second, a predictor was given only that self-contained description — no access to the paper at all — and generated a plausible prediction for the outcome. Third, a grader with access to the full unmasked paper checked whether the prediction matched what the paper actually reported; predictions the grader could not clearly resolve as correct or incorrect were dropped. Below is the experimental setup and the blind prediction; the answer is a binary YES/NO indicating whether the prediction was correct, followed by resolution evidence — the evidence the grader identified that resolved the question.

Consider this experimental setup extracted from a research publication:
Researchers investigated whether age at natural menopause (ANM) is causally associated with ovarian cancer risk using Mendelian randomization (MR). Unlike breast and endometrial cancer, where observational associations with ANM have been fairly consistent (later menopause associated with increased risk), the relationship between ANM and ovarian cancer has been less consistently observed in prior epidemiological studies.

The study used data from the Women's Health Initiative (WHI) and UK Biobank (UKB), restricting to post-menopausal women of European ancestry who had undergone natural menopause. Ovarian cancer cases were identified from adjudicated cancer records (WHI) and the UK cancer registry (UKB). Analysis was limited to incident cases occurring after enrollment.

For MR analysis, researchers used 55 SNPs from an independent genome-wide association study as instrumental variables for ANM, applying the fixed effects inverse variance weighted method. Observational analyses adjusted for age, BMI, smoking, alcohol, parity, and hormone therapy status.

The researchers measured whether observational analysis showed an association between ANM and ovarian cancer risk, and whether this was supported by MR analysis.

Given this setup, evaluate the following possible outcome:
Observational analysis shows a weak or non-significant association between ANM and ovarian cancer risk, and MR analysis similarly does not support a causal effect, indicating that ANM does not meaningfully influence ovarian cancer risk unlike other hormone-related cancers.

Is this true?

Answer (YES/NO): NO